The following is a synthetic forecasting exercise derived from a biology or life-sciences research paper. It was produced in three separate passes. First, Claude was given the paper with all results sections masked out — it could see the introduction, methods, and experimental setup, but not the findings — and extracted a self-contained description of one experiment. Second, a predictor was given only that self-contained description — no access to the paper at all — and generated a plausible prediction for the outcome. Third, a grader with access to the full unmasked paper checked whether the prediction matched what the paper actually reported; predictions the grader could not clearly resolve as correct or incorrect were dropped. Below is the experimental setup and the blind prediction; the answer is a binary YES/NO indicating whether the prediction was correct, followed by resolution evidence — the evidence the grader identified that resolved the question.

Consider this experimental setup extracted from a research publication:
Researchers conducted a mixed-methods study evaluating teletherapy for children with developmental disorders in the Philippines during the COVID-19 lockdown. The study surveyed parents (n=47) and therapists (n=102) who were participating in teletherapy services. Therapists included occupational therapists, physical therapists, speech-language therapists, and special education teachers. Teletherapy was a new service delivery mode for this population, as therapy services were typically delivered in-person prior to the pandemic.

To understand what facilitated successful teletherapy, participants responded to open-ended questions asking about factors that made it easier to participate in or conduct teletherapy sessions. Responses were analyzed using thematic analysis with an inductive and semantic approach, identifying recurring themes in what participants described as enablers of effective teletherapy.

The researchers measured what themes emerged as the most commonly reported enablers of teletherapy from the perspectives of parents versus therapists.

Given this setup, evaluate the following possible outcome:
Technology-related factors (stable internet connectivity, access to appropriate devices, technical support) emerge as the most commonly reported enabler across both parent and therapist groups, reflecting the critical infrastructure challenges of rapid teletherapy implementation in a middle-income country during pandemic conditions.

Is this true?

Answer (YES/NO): NO